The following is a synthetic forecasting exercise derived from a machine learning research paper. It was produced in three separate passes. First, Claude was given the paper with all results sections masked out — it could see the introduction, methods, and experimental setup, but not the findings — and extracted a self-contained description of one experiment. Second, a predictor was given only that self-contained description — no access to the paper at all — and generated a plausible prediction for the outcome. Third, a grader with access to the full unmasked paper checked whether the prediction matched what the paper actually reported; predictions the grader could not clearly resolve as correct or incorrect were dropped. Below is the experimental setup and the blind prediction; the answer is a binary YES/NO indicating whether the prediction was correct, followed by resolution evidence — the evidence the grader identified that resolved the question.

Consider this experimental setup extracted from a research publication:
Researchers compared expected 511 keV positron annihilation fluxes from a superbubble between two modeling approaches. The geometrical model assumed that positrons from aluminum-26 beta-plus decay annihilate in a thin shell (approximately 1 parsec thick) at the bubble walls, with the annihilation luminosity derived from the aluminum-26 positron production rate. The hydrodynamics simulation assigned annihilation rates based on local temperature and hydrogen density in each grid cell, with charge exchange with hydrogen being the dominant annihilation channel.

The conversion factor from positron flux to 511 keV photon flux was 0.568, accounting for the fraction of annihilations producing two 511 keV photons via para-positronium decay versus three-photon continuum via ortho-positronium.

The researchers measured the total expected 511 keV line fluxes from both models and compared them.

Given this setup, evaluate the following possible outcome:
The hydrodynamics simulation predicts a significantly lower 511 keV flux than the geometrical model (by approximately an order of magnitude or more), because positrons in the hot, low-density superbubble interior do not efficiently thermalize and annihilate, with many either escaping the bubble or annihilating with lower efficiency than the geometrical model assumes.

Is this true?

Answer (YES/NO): YES